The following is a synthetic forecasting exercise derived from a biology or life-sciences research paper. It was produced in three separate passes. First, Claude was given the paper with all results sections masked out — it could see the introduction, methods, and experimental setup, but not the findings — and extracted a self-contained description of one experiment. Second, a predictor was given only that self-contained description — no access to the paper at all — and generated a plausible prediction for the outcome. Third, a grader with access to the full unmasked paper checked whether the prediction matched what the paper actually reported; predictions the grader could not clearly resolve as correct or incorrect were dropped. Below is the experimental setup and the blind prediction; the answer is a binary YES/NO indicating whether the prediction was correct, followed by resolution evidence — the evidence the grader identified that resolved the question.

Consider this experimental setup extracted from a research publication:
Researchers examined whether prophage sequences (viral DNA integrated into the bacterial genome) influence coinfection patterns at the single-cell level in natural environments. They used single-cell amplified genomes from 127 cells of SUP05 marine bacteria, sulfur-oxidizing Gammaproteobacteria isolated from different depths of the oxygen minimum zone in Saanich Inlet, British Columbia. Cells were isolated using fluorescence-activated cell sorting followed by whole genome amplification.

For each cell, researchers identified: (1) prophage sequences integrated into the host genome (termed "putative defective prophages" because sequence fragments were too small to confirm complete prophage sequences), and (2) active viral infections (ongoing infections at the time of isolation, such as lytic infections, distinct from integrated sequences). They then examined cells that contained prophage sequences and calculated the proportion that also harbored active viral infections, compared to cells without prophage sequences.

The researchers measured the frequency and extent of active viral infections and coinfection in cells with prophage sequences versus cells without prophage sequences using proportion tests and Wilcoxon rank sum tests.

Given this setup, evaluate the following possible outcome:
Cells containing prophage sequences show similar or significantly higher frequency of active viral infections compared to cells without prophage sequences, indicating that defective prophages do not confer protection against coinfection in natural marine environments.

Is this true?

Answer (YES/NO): NO